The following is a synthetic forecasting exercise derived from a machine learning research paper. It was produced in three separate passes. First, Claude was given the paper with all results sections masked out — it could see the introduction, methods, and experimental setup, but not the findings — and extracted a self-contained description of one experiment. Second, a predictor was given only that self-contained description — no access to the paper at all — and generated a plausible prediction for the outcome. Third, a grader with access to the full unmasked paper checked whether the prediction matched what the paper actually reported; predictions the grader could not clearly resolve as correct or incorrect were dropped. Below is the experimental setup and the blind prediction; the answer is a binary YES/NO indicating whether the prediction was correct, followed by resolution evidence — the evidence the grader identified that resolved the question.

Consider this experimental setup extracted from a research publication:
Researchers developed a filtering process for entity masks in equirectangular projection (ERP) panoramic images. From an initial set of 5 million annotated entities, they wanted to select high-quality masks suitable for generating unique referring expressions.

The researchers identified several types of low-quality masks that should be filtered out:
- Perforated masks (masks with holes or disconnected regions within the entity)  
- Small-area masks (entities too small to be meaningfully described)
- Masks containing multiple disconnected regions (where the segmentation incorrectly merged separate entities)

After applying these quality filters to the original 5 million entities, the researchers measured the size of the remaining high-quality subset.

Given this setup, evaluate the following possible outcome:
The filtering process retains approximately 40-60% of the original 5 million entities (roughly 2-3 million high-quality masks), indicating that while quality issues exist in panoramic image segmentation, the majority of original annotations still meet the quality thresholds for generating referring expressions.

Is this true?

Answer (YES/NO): NO